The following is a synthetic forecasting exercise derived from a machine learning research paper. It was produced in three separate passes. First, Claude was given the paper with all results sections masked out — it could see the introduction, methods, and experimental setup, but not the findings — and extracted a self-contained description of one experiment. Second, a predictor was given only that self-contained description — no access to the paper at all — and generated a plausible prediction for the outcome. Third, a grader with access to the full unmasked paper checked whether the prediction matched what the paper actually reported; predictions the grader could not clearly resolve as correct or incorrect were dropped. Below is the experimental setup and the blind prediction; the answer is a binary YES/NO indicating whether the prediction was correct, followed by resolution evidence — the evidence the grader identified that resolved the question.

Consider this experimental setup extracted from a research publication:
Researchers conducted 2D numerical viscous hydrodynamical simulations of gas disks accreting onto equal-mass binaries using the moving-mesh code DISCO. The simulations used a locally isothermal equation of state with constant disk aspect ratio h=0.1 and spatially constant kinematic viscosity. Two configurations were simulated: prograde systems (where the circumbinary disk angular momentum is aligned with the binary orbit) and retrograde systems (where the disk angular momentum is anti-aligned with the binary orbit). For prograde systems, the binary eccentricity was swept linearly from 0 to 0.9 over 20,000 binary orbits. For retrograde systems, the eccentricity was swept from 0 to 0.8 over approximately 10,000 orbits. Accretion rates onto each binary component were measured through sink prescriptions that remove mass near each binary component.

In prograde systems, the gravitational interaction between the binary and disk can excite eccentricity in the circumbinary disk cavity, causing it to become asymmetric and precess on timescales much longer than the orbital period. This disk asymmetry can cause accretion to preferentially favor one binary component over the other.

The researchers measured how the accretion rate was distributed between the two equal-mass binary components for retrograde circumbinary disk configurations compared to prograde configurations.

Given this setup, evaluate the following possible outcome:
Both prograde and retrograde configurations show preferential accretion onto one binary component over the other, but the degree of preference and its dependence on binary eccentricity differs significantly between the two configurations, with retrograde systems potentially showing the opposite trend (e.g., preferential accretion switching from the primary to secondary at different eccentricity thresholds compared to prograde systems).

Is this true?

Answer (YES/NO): NO